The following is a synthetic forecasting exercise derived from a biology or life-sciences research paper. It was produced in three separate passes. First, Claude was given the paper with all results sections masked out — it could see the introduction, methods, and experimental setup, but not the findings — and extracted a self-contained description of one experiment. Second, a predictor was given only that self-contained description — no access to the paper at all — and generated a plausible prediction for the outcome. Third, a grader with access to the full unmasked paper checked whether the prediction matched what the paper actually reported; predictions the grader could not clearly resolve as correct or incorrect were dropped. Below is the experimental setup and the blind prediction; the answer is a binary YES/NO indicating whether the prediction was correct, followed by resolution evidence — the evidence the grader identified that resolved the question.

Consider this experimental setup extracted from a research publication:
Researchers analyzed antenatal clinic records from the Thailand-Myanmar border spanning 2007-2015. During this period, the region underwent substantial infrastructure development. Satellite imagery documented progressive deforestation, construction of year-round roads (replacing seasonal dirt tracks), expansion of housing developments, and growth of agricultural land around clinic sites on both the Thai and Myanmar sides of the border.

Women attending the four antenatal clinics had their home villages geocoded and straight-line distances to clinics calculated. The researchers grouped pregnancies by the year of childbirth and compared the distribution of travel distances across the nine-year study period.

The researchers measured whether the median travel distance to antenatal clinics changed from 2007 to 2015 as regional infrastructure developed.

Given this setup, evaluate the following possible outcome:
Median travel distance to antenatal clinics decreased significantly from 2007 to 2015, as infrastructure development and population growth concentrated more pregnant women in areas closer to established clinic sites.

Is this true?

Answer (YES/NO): NO